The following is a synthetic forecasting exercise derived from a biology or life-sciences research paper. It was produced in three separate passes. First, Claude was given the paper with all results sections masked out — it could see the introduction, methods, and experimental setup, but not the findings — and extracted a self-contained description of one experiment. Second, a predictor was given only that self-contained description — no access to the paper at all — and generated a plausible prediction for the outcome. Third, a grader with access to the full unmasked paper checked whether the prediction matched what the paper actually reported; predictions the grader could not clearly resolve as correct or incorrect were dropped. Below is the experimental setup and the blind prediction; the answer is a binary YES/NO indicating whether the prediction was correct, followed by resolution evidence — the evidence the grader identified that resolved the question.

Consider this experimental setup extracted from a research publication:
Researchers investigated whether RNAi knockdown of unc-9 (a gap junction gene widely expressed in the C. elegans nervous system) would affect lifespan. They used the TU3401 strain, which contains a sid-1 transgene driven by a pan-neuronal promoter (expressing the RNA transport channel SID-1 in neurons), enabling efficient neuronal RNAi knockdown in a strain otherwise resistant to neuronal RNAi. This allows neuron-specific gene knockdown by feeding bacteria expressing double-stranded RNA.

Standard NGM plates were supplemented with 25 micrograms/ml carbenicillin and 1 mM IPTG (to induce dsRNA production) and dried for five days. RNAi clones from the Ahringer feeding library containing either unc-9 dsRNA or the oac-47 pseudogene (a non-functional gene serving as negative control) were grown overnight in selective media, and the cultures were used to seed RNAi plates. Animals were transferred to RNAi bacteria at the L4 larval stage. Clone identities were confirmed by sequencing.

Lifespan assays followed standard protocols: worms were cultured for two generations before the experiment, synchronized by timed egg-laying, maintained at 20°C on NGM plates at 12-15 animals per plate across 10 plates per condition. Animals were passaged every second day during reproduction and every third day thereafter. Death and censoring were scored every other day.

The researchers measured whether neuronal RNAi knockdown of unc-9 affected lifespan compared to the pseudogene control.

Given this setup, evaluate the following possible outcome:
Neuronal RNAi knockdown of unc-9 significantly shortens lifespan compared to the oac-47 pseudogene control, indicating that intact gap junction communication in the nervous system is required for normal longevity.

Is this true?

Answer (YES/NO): NO